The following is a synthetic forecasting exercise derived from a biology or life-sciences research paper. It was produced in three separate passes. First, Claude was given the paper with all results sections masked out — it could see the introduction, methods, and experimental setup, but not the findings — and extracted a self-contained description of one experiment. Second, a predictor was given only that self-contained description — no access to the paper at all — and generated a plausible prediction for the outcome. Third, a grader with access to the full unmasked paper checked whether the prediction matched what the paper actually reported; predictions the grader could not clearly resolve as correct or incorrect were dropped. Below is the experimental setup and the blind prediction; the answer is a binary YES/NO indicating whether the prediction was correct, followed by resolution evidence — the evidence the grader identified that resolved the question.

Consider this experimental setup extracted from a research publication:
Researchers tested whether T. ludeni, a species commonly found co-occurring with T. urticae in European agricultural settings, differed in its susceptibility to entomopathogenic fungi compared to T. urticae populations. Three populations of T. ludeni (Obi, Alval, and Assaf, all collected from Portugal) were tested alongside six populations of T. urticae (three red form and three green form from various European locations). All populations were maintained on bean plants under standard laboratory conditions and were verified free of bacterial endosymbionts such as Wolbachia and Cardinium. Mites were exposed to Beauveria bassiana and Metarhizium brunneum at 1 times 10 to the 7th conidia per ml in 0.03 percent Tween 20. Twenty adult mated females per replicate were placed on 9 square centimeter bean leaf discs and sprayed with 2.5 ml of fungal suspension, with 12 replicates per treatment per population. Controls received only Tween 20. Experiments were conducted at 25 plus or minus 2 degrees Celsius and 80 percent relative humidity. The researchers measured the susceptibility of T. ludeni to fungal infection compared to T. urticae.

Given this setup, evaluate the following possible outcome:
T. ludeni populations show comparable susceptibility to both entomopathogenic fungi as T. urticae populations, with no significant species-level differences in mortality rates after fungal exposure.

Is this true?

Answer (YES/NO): NO